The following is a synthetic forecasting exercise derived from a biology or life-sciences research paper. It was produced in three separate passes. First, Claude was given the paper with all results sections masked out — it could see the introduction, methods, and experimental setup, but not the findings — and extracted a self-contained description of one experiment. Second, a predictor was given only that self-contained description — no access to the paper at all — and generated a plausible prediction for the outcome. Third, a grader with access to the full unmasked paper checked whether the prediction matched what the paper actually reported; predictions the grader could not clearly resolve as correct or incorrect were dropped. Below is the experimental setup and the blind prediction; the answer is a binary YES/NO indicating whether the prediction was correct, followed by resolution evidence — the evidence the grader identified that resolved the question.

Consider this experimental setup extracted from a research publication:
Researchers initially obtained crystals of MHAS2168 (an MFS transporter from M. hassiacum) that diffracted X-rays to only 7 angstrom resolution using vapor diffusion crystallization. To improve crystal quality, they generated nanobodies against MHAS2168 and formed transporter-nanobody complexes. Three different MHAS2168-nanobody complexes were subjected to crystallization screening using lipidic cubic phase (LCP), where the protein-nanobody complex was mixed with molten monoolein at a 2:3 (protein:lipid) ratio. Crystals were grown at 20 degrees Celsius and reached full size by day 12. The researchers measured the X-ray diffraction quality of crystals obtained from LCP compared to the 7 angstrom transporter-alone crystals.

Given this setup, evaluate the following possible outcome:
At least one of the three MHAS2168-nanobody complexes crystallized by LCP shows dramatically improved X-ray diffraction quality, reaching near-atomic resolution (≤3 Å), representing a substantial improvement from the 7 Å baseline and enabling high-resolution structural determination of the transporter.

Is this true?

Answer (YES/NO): YES